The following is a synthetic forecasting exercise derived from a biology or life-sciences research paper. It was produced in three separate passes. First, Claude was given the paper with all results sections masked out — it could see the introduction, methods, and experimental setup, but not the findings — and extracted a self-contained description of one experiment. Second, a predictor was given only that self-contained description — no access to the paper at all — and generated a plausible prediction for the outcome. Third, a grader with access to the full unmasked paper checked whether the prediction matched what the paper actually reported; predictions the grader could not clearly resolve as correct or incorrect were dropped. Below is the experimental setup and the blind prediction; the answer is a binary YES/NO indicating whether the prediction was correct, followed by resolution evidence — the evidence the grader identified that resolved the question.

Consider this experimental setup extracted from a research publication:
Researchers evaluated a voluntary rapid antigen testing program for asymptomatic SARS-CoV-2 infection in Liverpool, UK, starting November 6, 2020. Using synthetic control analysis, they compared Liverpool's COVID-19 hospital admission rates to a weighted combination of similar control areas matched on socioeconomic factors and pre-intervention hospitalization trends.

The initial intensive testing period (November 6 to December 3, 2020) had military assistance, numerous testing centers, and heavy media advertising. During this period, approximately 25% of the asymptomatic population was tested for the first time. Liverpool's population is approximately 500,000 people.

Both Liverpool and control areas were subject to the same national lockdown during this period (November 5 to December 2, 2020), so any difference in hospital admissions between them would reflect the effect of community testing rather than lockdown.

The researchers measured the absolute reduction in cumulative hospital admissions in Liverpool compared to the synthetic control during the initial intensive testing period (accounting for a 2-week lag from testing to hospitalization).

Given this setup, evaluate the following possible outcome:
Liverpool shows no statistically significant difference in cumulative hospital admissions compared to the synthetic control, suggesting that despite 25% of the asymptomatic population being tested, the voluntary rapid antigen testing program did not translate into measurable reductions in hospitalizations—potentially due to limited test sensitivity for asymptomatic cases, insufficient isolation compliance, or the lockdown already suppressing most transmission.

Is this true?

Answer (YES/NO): NO